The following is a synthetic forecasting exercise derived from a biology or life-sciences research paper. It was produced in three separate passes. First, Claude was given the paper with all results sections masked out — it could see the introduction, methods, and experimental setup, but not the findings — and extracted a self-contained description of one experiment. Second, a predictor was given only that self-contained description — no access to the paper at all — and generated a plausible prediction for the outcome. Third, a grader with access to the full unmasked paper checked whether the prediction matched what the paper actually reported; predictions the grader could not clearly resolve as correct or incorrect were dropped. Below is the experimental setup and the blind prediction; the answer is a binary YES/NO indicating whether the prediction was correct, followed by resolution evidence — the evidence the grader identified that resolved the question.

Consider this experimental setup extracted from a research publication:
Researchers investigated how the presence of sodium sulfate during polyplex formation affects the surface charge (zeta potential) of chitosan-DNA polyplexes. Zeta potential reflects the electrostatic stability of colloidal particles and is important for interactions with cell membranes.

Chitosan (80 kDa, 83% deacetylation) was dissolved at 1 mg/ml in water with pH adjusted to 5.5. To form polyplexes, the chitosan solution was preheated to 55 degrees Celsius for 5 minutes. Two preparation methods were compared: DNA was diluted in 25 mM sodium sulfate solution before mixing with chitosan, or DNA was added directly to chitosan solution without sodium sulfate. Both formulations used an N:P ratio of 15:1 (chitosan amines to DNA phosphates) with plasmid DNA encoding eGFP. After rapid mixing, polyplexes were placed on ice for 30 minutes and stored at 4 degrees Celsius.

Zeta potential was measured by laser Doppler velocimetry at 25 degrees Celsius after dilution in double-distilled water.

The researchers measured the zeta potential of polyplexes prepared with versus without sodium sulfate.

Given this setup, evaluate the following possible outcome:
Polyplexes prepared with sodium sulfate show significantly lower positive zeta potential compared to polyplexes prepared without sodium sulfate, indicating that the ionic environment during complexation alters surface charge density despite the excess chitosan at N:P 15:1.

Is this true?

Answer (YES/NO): YES